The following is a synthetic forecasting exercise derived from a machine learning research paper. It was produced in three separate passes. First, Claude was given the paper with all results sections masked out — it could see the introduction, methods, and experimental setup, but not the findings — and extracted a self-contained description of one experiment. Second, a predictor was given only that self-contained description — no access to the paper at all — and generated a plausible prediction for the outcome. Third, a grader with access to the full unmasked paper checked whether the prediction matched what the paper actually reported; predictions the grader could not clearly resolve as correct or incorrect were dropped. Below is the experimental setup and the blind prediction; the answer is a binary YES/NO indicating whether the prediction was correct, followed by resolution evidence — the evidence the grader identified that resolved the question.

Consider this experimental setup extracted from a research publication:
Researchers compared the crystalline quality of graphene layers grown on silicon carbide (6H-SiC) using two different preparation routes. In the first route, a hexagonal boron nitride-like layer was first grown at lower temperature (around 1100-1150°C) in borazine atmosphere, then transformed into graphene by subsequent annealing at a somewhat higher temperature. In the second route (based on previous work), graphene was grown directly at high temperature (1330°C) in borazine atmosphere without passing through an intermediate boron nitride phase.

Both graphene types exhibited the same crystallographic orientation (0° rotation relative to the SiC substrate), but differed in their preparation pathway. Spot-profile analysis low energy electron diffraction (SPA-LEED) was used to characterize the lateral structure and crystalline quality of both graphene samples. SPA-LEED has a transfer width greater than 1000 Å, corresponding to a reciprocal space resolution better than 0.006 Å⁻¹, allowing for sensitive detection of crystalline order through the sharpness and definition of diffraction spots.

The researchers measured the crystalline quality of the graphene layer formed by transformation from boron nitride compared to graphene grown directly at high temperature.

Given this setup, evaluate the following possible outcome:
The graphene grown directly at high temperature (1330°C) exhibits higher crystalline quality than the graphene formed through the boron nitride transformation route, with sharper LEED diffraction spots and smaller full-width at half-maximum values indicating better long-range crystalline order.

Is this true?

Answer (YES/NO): YES